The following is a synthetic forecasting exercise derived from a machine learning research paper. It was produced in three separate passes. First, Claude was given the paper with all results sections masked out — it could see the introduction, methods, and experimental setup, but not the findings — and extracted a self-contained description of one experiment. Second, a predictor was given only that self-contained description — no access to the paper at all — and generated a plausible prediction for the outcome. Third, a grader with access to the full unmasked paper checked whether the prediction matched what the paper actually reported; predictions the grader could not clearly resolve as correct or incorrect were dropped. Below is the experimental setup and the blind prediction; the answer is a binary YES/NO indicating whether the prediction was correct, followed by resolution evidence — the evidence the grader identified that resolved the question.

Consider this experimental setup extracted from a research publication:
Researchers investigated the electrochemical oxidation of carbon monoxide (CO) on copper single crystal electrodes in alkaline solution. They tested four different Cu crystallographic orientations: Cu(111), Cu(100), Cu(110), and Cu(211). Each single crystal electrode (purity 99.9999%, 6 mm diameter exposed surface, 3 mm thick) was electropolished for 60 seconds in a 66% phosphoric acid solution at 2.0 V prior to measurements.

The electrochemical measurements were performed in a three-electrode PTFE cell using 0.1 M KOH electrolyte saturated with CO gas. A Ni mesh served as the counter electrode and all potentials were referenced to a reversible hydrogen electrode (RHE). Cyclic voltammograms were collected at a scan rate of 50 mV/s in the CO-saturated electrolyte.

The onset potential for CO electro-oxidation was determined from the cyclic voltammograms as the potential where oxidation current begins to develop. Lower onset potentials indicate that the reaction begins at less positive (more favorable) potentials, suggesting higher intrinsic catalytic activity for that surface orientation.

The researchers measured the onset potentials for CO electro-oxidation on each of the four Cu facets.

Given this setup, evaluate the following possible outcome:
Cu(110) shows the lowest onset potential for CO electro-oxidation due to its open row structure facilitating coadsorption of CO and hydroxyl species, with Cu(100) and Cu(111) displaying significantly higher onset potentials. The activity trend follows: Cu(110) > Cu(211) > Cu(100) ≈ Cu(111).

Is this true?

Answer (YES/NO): NO